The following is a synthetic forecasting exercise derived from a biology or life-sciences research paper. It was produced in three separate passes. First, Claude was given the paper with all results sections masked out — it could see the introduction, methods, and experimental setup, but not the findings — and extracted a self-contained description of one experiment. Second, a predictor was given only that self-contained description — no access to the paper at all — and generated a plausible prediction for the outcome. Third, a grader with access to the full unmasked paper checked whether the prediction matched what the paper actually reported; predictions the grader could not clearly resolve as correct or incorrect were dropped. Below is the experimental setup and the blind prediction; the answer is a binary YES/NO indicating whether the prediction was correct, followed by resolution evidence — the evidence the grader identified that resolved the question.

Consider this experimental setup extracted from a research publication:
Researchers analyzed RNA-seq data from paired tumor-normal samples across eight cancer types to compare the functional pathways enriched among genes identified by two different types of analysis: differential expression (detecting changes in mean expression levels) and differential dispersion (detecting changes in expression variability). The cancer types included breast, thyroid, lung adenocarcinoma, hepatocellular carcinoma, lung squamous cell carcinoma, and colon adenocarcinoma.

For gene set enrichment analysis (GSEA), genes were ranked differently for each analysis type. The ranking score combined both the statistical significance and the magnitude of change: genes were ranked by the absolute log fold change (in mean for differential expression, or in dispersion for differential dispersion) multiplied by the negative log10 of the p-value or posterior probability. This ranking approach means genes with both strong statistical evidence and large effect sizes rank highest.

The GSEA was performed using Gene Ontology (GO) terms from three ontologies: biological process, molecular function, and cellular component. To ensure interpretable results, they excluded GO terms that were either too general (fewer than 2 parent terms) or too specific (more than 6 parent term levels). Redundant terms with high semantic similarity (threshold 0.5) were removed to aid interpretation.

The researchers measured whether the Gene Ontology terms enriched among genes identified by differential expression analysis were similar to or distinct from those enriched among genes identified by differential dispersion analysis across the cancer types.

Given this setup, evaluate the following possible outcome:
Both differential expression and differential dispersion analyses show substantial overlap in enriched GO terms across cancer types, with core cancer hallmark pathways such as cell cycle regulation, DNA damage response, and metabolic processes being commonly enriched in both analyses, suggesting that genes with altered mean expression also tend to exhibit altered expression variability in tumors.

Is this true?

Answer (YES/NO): NO